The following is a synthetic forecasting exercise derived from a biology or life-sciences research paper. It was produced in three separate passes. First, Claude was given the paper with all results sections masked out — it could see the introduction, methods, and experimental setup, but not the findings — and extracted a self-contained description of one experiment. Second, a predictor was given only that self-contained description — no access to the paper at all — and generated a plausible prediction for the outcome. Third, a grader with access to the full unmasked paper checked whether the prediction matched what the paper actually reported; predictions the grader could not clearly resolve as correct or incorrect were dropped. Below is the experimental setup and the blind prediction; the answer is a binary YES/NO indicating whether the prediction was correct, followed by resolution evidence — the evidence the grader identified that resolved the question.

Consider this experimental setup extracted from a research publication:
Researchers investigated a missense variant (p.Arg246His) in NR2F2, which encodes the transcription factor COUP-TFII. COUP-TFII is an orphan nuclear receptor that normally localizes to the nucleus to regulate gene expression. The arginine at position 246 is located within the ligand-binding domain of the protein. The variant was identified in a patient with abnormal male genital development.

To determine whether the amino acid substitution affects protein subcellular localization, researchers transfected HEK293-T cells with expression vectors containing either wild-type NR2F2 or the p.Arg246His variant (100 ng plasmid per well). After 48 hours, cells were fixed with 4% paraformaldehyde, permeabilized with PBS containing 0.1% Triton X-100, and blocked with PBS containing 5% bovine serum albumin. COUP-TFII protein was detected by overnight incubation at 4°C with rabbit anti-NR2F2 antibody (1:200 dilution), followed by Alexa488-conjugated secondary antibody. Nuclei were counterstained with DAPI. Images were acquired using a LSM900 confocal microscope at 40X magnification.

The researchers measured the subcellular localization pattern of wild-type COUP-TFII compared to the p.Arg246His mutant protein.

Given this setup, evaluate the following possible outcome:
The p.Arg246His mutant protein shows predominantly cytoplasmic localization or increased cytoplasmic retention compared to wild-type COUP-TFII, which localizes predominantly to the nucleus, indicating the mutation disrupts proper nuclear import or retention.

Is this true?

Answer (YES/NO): NO